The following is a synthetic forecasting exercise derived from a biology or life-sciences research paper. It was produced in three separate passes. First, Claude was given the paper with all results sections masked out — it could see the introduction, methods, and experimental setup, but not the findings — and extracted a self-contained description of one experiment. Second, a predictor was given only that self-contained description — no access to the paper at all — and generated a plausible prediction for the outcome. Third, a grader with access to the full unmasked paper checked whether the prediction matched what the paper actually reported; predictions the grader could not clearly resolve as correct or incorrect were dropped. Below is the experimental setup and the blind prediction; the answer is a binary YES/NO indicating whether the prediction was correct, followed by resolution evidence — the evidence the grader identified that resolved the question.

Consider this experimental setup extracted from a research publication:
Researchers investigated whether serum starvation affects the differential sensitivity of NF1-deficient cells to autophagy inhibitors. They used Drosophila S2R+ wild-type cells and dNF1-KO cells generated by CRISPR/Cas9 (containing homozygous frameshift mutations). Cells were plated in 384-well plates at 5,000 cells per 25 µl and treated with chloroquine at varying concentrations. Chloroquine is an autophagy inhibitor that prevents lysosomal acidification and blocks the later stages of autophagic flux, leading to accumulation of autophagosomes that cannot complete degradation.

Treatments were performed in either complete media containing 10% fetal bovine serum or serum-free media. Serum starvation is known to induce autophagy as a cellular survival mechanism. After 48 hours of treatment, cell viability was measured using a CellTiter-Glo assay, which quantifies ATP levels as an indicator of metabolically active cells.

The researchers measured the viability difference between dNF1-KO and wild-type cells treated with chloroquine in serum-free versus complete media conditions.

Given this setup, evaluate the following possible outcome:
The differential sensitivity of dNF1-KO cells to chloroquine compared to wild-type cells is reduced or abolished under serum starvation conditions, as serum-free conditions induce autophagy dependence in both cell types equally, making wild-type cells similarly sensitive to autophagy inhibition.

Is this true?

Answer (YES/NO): NO